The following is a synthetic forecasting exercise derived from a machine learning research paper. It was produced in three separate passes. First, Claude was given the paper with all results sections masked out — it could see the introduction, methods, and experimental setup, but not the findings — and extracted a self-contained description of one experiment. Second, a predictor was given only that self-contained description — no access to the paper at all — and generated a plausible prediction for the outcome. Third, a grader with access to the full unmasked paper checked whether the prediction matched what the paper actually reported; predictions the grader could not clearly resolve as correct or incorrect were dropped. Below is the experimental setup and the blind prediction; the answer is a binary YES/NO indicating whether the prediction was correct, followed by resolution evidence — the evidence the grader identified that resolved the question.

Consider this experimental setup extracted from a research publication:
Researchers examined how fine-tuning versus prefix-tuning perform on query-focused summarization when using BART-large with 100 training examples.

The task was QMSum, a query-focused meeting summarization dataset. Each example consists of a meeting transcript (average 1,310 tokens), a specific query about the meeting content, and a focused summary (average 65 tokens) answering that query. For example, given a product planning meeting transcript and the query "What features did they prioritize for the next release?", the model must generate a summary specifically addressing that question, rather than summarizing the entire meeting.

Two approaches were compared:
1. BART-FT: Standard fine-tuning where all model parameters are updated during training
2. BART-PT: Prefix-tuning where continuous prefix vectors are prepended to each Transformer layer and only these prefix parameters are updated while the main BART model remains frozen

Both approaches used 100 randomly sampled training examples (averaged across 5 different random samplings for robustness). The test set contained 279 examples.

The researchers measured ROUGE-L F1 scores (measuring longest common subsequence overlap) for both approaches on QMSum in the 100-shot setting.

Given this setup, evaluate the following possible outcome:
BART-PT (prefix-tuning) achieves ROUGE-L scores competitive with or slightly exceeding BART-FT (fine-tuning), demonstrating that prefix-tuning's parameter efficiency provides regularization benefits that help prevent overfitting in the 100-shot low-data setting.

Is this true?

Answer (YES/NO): YES